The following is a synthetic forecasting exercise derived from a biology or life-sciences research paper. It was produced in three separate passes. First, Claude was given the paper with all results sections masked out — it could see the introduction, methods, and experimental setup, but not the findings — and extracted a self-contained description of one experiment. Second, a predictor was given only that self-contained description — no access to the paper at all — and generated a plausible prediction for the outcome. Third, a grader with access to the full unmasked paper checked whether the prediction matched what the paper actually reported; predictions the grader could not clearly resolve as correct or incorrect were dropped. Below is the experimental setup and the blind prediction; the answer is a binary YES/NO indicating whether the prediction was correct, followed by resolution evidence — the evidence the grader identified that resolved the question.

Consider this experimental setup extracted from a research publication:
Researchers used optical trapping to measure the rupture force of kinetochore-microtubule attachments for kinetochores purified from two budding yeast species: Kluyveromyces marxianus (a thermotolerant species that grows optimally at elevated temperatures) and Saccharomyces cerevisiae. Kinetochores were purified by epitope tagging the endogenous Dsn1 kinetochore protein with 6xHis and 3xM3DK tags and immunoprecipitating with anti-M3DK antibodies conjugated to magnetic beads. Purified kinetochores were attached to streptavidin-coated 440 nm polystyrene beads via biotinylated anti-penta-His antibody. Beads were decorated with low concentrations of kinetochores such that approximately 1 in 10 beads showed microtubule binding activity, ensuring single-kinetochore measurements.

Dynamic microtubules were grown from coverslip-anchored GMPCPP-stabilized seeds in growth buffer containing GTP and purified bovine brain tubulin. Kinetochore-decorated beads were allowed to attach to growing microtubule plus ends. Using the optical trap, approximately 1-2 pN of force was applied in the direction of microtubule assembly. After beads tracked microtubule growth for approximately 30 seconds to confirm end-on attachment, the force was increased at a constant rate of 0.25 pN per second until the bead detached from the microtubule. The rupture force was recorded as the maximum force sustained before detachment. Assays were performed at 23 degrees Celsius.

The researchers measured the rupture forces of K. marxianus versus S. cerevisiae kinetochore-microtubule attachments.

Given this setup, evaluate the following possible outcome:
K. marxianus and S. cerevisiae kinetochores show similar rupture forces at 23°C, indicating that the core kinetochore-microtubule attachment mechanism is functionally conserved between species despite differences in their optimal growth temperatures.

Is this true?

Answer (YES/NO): NO